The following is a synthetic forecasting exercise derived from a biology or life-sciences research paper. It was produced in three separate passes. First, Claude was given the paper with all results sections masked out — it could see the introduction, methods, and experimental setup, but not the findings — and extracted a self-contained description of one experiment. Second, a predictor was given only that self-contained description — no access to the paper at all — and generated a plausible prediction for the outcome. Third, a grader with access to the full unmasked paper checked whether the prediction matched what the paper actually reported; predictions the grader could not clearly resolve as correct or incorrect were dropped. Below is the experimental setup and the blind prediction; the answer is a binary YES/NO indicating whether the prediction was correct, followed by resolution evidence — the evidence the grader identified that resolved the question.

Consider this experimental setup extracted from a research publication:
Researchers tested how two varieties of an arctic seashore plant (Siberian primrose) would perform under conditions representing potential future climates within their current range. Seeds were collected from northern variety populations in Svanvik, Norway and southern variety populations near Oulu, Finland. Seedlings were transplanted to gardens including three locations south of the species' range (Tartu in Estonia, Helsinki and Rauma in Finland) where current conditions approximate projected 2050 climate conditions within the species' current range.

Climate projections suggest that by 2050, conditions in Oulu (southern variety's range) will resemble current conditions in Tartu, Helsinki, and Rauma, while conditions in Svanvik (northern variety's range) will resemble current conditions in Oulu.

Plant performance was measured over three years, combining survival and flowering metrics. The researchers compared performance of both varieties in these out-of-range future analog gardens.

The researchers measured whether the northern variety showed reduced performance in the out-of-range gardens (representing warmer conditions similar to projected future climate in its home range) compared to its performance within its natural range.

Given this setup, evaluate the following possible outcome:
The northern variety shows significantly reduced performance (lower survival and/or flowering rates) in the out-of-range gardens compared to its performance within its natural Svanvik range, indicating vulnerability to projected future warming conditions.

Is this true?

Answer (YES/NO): YES